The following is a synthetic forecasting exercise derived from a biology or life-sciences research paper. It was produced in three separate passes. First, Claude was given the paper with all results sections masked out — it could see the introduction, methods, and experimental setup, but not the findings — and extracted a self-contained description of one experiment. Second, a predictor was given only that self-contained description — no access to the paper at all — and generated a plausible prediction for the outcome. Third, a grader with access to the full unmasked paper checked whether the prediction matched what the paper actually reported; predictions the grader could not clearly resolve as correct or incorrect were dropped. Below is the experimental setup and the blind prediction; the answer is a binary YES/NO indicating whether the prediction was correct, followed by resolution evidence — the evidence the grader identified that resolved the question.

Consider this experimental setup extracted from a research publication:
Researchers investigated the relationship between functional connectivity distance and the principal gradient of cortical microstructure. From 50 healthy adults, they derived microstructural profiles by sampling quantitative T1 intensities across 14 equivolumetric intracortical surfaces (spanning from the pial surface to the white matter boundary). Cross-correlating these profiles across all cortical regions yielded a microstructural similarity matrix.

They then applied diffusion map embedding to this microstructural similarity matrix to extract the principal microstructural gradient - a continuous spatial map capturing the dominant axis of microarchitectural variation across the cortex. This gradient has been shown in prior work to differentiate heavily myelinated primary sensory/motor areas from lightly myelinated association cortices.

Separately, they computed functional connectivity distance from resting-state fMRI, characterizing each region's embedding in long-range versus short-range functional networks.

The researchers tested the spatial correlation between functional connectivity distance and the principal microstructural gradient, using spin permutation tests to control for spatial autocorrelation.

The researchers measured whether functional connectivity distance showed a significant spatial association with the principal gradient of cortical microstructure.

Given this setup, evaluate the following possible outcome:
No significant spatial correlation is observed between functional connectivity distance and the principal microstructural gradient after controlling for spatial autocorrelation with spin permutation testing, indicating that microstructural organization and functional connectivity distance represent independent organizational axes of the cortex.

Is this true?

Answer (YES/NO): NO